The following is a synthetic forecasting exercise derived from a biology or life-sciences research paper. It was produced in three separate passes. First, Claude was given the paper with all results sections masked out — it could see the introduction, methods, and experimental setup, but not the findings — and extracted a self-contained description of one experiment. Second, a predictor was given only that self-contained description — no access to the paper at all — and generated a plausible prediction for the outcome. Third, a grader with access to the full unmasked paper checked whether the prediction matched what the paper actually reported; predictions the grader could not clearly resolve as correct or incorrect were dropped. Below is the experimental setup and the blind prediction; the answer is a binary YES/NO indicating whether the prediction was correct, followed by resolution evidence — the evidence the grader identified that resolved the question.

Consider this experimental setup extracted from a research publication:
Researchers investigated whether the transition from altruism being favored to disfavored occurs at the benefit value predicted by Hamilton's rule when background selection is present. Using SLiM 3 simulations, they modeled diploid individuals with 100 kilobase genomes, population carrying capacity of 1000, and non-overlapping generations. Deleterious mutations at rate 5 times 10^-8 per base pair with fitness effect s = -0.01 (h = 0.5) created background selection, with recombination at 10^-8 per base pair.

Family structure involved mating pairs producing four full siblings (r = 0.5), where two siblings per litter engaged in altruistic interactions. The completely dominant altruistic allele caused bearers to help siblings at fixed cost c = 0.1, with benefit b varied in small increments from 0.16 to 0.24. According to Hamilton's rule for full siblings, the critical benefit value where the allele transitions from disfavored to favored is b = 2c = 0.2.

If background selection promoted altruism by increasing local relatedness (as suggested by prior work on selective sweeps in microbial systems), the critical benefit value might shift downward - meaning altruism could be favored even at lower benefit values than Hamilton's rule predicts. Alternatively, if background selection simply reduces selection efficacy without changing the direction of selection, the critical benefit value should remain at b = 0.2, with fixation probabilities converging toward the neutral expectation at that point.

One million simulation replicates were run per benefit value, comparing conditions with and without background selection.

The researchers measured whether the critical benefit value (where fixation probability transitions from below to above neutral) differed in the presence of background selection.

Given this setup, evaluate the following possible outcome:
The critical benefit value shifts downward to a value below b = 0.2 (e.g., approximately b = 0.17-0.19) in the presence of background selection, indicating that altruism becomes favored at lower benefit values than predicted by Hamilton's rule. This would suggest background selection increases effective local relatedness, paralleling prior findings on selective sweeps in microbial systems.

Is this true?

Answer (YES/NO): NO